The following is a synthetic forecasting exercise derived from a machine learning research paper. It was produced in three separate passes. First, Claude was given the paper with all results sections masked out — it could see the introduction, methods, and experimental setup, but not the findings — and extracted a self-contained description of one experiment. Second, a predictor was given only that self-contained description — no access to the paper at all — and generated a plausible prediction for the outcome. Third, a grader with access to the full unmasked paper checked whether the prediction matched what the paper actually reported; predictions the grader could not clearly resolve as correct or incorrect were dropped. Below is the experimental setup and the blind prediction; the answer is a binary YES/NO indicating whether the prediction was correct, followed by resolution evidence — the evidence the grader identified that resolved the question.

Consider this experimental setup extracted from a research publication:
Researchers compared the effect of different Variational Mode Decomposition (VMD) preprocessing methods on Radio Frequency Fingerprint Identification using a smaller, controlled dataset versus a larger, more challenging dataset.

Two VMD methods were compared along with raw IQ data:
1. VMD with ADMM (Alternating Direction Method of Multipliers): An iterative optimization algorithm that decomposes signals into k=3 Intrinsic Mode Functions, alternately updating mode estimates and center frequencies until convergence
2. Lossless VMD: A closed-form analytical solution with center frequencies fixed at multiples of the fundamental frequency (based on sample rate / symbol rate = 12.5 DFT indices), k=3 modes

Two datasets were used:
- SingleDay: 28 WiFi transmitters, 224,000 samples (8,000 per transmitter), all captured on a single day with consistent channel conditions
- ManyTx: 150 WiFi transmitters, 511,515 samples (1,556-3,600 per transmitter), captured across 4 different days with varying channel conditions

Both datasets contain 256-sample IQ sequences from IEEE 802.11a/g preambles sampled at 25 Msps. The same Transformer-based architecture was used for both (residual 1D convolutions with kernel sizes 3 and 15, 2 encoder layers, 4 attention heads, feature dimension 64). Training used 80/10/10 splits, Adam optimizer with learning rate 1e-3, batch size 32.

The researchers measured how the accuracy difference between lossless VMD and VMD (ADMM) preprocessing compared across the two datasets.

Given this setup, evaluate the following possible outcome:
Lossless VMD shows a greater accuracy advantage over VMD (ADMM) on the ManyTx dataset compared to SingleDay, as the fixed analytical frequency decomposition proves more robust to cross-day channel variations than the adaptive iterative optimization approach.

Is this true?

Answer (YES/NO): YES